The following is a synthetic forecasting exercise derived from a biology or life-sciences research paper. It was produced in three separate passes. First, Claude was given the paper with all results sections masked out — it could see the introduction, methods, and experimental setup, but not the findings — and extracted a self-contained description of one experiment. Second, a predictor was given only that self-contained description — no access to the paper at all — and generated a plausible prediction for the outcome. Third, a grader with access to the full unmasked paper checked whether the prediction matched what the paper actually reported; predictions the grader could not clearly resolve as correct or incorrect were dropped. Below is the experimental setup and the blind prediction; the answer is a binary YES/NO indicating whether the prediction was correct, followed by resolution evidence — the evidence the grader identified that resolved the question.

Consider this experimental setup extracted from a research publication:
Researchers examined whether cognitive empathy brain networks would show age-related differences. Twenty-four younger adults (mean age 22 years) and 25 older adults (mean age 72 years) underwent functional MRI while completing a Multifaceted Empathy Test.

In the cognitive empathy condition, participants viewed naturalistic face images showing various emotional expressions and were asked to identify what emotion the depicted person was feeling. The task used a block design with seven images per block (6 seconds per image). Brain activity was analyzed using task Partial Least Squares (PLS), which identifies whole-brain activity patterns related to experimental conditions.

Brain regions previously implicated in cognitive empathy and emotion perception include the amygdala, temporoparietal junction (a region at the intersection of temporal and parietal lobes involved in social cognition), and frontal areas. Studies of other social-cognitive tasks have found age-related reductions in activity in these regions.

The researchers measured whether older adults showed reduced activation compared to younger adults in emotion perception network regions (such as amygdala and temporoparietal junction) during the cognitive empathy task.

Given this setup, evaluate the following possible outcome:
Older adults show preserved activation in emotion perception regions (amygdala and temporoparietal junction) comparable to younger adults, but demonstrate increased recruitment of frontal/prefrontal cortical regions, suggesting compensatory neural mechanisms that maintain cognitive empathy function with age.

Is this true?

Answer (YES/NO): NO